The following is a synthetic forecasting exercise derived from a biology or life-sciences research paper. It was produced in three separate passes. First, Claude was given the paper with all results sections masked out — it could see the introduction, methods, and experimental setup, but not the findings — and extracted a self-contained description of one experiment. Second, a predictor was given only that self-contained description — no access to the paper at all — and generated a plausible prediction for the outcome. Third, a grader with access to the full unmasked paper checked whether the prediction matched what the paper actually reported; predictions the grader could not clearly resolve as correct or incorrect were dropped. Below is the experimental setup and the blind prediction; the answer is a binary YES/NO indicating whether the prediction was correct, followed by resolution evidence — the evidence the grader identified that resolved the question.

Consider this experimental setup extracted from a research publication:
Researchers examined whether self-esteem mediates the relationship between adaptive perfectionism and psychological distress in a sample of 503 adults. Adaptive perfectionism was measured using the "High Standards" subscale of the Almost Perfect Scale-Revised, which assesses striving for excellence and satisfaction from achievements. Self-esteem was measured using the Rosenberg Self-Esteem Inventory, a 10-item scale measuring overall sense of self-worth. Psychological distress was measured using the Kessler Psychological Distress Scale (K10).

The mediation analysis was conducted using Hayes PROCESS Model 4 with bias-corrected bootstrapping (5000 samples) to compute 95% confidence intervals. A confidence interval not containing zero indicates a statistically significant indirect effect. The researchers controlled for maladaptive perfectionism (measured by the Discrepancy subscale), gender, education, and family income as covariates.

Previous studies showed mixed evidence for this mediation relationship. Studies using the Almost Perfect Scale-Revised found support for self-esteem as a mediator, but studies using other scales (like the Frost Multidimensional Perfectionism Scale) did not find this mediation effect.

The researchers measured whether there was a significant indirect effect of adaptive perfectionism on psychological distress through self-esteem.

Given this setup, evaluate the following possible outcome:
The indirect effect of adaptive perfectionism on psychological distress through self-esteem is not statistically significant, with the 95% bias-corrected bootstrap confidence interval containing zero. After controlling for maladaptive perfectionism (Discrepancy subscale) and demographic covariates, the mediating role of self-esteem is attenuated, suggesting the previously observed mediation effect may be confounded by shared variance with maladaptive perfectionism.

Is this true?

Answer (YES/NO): NO